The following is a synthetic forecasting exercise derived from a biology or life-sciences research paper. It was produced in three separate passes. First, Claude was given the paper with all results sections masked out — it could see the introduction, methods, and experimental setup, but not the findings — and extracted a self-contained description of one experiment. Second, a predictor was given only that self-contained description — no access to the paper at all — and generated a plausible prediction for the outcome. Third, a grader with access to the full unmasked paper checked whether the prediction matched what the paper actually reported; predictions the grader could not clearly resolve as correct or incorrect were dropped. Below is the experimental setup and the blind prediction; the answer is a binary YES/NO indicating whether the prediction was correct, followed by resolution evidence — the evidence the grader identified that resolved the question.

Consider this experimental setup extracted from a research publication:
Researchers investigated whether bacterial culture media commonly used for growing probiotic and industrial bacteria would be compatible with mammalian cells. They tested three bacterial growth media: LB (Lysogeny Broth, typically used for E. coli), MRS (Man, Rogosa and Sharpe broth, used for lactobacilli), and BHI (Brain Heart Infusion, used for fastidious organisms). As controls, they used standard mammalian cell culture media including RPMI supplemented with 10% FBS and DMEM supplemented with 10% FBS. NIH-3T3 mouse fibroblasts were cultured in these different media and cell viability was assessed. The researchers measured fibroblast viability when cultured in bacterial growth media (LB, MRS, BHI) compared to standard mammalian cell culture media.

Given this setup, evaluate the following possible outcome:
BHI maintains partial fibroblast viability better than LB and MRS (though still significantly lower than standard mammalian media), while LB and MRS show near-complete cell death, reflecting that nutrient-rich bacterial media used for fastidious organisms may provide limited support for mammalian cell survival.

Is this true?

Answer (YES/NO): NO